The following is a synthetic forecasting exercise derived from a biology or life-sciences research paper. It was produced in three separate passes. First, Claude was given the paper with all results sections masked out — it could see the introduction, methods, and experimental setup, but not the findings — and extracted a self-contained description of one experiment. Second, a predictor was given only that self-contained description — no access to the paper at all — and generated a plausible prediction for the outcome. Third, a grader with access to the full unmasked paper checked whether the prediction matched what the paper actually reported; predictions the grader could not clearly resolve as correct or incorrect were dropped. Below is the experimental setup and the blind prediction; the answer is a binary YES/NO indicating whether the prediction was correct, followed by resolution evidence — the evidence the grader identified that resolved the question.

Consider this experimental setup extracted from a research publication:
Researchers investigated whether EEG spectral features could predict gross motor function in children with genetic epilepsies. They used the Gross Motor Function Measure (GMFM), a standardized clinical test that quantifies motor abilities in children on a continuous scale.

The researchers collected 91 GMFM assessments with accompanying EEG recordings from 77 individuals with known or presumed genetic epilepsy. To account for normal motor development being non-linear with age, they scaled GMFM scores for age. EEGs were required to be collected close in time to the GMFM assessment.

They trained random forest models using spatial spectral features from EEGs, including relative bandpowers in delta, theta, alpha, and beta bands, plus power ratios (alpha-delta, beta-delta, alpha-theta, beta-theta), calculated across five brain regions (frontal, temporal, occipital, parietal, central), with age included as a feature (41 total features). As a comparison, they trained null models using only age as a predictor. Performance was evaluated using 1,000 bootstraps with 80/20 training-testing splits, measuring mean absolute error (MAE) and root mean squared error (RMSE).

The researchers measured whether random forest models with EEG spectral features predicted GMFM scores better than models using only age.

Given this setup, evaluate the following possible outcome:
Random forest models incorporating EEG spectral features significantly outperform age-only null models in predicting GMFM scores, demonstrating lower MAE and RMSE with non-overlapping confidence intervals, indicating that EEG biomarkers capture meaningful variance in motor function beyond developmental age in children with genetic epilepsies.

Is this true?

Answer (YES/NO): YES